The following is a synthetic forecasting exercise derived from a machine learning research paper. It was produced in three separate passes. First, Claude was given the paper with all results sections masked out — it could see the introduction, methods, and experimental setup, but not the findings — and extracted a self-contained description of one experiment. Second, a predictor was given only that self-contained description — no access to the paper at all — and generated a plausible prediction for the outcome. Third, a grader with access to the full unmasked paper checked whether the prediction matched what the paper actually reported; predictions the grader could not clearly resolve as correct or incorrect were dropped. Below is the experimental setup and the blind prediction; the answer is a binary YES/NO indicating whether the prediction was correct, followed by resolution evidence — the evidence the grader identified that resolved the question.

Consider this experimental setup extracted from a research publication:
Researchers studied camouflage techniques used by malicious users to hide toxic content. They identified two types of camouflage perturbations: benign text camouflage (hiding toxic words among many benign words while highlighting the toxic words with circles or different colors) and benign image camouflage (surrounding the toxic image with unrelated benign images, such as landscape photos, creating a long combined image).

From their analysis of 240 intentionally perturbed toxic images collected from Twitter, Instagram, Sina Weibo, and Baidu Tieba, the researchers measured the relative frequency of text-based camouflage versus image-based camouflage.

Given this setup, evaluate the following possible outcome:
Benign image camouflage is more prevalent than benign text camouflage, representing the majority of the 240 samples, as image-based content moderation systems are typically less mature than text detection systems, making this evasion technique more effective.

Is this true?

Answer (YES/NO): NO